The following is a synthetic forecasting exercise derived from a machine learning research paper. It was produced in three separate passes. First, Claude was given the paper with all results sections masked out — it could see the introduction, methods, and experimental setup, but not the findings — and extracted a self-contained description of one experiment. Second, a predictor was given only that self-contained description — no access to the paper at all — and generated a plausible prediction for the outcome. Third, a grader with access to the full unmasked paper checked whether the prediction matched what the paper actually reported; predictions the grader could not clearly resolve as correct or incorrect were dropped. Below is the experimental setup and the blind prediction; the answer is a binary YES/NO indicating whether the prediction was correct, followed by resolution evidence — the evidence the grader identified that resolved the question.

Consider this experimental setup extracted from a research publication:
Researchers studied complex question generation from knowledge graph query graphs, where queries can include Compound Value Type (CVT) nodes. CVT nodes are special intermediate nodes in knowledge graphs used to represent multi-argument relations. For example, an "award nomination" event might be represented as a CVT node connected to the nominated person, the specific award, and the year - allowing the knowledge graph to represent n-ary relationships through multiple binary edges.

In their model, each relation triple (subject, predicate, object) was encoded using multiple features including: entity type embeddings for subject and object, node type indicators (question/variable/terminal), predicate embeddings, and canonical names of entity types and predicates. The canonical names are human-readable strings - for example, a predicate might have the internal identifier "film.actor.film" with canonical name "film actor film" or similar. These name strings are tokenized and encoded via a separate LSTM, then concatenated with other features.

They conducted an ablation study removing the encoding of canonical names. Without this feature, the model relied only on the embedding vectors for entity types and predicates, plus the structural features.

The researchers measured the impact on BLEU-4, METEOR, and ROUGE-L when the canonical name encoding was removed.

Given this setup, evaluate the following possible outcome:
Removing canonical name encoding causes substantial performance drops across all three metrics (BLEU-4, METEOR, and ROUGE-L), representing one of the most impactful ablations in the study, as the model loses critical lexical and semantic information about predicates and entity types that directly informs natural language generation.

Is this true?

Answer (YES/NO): NO